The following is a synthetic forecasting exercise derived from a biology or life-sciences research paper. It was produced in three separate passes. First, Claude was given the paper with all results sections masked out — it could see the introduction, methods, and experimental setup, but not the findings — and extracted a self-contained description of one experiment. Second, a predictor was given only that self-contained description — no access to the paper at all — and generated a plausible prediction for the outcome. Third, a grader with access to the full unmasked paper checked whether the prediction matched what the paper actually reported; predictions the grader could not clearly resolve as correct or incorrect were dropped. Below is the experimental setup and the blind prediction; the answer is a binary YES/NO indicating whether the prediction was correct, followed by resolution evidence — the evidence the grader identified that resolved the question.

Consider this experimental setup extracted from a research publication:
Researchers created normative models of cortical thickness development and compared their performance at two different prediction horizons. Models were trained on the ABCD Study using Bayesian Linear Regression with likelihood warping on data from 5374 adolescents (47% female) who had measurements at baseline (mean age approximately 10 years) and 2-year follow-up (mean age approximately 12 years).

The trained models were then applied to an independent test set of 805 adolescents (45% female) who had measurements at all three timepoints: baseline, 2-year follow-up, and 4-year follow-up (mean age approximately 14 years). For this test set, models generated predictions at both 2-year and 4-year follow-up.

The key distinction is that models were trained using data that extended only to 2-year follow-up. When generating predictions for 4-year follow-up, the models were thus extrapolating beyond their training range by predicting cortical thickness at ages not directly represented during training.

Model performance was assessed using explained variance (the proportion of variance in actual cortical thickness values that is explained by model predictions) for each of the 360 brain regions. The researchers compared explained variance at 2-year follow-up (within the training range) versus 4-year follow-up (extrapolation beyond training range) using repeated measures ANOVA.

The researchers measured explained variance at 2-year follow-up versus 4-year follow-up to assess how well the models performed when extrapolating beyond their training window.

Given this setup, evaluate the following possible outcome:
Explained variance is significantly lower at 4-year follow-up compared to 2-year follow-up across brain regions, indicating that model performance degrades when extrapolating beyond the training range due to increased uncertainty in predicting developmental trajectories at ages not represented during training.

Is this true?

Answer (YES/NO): NO